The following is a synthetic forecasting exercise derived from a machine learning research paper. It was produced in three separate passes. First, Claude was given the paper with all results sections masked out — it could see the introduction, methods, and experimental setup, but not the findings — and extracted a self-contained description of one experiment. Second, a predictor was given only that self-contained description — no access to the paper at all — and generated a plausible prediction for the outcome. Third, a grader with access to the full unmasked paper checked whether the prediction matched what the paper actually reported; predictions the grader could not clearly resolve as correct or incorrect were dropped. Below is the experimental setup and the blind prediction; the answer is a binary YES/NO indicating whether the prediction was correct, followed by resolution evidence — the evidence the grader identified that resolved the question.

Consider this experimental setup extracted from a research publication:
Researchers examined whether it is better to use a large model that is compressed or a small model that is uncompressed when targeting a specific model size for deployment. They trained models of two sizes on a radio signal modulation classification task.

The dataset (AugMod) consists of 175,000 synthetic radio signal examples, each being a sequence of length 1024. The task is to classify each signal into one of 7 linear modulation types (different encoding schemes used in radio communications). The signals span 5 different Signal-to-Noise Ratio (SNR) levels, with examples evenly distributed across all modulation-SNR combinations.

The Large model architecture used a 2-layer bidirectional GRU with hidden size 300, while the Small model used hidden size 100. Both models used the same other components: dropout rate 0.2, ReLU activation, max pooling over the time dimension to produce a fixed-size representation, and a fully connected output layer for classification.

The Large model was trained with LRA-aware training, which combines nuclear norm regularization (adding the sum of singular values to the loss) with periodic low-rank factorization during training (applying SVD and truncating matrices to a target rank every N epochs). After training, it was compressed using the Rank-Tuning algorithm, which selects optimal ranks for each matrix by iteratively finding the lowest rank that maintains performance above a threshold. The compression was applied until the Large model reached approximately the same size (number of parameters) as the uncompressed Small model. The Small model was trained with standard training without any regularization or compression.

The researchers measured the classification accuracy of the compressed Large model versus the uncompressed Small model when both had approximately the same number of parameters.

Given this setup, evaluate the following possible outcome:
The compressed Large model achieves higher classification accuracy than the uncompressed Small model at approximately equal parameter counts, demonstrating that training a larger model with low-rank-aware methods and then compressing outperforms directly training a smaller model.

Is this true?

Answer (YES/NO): YES